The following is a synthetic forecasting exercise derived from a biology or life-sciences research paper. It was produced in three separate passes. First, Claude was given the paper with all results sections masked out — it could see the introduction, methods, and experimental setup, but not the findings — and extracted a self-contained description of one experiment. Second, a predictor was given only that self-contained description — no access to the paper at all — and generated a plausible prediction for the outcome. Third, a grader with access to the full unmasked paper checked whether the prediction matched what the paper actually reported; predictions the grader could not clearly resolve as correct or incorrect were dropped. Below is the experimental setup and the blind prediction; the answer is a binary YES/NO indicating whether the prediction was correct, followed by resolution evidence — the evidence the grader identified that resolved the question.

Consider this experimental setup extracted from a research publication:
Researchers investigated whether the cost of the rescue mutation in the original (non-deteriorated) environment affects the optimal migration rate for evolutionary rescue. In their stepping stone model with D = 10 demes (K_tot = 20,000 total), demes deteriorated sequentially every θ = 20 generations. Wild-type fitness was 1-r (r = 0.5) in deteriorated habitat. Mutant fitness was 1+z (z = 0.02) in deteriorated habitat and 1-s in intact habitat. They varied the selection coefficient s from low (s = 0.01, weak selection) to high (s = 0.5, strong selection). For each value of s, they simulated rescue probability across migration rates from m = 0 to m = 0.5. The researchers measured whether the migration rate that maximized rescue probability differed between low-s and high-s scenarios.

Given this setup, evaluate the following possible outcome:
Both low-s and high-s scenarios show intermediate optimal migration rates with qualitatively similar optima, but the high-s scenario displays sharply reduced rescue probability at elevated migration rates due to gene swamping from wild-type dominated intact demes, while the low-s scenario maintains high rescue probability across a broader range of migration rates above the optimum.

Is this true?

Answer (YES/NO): NO